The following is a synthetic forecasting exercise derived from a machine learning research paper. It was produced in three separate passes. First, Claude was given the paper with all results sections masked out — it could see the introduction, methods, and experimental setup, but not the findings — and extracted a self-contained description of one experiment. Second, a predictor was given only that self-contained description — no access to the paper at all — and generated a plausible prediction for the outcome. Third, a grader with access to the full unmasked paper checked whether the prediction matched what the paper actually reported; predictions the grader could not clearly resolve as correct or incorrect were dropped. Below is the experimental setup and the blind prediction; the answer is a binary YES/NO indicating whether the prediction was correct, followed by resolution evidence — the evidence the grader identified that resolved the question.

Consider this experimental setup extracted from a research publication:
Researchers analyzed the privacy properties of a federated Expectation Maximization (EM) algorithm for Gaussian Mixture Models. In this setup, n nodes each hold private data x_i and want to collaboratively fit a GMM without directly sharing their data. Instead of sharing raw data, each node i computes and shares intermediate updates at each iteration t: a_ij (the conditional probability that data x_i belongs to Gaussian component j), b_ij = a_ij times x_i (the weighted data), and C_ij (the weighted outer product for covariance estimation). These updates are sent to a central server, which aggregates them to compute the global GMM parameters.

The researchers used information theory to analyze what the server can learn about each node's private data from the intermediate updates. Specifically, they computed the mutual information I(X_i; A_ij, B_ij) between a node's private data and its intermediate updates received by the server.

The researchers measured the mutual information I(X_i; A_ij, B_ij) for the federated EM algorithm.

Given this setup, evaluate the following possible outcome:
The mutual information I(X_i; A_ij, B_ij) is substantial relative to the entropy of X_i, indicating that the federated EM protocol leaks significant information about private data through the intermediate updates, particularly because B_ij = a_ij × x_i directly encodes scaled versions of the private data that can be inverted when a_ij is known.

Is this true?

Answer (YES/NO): YES